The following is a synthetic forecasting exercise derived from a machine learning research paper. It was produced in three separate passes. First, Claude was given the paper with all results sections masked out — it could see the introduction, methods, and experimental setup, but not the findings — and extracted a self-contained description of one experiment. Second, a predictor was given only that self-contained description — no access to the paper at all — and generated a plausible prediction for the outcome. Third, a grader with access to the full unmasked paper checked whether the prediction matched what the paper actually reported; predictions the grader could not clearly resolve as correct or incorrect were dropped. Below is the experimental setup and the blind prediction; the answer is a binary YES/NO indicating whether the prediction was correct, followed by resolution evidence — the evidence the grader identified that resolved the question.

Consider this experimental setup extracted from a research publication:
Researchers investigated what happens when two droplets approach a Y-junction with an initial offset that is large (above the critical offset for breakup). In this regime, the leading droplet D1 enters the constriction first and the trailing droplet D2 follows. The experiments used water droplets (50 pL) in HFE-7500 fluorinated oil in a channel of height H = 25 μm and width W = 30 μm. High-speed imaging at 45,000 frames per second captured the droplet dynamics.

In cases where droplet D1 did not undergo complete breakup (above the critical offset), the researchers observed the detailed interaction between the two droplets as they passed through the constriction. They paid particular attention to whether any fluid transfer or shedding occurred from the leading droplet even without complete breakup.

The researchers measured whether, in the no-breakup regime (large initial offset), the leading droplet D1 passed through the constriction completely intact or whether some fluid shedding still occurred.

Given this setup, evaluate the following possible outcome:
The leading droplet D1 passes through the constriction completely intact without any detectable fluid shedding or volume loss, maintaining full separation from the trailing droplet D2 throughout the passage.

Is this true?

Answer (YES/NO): NO